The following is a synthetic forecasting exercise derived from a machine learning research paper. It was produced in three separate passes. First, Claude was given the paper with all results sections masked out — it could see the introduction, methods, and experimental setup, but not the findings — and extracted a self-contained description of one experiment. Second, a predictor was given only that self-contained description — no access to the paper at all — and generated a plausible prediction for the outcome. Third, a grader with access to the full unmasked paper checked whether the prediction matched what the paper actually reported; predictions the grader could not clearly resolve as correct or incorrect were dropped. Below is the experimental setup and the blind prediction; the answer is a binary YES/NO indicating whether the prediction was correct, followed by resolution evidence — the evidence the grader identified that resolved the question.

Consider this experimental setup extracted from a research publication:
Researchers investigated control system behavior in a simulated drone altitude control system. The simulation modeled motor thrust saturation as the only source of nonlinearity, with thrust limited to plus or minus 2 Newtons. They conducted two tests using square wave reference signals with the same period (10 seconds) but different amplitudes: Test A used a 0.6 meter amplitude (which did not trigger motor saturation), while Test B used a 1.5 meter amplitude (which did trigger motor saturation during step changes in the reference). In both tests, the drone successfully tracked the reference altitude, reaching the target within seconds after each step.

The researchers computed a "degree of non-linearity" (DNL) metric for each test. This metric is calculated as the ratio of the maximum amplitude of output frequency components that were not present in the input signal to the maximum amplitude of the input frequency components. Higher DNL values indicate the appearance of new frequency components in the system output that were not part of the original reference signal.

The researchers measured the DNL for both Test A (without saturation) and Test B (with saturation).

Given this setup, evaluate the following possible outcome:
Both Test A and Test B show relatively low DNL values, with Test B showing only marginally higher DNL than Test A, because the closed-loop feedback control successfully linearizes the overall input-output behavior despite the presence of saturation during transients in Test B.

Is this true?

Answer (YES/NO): NO